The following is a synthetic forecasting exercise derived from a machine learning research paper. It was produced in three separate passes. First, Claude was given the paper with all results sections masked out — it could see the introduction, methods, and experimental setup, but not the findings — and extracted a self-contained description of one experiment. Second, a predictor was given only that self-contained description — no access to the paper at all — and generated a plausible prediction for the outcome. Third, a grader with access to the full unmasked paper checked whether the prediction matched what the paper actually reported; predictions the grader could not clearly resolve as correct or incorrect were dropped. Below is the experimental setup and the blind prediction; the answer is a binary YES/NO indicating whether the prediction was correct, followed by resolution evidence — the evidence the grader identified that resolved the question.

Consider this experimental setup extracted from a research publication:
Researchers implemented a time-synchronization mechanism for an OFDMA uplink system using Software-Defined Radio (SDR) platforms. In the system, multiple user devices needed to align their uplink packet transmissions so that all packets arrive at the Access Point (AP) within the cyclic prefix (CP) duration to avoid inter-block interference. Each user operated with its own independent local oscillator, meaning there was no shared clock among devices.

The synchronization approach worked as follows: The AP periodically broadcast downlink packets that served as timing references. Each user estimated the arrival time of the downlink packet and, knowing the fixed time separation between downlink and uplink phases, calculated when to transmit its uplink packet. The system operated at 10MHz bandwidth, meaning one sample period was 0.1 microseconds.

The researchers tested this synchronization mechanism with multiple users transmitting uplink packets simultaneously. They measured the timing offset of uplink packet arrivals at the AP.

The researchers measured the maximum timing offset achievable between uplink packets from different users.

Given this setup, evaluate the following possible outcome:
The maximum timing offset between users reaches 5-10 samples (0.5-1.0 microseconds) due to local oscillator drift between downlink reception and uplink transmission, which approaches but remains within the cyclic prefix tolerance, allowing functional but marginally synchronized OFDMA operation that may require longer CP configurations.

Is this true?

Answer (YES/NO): NO